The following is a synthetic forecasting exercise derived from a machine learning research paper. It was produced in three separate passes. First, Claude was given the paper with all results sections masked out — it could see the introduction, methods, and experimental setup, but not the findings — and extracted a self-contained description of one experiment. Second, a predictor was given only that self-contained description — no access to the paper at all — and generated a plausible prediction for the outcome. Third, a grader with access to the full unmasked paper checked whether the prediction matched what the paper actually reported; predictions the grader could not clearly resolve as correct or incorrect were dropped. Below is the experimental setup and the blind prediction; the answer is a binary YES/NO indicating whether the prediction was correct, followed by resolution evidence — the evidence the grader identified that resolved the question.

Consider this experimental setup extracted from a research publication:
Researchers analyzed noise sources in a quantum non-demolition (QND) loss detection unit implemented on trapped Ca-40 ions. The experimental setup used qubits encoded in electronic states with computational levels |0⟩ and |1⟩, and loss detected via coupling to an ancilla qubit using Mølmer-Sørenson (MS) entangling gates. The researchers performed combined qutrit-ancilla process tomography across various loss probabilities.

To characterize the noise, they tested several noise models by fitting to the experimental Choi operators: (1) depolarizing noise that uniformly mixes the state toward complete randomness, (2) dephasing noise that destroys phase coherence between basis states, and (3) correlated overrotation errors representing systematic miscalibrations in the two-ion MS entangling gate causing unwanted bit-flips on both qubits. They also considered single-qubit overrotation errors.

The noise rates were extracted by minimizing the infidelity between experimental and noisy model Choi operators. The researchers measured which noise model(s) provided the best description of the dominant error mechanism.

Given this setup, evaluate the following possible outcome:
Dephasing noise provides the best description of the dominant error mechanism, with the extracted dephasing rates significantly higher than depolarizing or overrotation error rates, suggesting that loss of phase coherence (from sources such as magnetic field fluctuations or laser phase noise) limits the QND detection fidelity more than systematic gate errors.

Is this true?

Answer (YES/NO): NO